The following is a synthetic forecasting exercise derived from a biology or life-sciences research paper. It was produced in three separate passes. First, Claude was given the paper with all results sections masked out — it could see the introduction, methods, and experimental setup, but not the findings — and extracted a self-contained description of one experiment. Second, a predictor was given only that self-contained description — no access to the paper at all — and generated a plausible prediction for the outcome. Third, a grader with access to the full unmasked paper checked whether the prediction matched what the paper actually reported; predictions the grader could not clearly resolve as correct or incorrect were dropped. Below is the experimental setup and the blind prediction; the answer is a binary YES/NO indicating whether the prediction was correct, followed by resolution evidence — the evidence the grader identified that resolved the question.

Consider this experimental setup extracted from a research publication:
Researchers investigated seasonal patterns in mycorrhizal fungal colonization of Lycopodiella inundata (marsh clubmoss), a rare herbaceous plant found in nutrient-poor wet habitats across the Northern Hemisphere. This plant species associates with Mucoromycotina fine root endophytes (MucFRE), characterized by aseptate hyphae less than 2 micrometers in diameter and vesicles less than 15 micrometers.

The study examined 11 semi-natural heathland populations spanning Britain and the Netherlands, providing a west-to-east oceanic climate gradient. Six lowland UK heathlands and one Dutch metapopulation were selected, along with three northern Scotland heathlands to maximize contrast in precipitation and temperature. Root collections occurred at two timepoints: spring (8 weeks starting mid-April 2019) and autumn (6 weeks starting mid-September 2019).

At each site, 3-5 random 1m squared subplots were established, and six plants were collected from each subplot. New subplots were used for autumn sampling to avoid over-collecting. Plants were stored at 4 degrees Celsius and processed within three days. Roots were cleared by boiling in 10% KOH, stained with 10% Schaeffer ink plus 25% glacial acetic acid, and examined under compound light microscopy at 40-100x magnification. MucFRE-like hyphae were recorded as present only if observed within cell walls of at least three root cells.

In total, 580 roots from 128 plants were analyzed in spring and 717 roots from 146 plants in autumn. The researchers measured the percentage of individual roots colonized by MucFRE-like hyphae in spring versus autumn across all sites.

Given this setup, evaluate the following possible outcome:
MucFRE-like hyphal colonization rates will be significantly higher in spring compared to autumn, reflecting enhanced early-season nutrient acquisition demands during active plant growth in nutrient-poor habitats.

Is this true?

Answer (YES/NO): NO